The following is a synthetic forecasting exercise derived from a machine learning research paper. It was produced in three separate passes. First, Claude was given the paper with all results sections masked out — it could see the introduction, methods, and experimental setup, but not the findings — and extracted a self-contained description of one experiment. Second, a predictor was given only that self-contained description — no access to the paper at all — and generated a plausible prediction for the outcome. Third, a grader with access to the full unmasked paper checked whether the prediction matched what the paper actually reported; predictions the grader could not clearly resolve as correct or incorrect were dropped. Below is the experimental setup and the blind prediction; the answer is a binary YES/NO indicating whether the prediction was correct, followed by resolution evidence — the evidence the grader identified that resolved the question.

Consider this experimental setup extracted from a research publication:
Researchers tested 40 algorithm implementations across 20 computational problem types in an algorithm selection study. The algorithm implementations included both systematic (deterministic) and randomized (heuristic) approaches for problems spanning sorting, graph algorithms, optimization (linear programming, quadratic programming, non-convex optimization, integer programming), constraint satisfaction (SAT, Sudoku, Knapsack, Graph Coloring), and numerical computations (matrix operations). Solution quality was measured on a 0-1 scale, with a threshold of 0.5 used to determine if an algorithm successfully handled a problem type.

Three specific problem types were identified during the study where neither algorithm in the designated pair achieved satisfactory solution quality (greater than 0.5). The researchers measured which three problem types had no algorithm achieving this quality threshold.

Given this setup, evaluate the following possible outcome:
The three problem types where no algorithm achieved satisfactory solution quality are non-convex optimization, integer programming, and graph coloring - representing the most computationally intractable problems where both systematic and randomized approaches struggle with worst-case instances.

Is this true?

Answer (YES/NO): NO